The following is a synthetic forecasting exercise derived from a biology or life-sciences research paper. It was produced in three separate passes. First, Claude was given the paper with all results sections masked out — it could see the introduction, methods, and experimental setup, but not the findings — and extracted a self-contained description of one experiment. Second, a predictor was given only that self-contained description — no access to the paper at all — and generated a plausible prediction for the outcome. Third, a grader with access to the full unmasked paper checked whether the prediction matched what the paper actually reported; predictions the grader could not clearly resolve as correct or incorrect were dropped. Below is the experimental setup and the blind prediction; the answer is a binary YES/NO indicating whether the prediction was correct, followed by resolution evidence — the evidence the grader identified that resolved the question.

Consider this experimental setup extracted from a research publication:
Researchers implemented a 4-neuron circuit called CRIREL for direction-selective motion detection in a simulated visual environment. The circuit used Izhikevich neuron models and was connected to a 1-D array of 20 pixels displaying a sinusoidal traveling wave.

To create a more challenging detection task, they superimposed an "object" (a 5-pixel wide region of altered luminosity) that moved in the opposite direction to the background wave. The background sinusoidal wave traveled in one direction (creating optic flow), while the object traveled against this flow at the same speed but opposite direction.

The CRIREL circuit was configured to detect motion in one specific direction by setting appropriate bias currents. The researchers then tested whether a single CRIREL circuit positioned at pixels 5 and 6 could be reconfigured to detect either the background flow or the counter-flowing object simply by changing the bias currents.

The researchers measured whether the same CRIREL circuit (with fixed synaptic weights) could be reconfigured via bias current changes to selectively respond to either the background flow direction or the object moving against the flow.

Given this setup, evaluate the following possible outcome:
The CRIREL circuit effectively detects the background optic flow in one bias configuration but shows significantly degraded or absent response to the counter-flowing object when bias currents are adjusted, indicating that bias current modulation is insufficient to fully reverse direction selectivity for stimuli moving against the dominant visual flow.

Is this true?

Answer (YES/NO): NO